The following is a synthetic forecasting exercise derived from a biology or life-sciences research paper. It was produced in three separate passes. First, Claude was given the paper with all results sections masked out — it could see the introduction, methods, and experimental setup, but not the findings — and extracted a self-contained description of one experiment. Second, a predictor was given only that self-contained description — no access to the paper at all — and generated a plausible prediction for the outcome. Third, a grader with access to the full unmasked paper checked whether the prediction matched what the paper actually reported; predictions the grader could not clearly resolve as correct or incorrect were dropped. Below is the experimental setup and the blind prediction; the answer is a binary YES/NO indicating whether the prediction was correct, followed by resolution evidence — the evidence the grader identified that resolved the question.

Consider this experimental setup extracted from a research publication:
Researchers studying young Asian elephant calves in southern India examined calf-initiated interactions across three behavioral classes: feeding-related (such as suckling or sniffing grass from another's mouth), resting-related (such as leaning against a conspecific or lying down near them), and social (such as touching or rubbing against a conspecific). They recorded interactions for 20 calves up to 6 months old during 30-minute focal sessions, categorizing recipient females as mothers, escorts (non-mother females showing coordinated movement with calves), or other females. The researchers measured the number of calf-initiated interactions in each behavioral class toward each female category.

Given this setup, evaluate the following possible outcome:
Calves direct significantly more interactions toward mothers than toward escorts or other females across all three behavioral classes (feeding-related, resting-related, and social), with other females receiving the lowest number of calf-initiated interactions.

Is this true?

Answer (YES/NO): NO